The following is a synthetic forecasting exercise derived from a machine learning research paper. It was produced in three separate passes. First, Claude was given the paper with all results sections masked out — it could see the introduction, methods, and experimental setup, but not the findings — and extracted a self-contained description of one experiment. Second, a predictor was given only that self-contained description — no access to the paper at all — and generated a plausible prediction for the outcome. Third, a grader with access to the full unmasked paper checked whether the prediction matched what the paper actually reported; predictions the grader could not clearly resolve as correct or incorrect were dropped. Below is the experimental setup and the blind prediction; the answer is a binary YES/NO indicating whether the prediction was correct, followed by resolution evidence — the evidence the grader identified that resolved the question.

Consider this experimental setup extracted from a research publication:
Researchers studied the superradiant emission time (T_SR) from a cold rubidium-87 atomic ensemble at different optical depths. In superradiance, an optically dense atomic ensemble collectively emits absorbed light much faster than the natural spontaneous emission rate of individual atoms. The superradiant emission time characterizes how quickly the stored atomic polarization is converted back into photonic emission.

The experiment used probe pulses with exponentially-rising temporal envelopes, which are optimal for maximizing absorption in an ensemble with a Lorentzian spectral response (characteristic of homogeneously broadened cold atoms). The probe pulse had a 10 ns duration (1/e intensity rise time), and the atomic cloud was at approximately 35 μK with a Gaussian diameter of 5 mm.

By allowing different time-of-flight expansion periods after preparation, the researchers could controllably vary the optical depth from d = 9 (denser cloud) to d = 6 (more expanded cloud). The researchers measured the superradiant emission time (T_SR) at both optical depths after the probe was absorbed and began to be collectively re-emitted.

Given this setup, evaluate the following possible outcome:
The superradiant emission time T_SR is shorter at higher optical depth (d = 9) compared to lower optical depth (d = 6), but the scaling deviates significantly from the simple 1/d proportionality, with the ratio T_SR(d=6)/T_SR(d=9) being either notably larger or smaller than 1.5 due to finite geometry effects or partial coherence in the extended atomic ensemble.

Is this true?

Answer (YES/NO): NO